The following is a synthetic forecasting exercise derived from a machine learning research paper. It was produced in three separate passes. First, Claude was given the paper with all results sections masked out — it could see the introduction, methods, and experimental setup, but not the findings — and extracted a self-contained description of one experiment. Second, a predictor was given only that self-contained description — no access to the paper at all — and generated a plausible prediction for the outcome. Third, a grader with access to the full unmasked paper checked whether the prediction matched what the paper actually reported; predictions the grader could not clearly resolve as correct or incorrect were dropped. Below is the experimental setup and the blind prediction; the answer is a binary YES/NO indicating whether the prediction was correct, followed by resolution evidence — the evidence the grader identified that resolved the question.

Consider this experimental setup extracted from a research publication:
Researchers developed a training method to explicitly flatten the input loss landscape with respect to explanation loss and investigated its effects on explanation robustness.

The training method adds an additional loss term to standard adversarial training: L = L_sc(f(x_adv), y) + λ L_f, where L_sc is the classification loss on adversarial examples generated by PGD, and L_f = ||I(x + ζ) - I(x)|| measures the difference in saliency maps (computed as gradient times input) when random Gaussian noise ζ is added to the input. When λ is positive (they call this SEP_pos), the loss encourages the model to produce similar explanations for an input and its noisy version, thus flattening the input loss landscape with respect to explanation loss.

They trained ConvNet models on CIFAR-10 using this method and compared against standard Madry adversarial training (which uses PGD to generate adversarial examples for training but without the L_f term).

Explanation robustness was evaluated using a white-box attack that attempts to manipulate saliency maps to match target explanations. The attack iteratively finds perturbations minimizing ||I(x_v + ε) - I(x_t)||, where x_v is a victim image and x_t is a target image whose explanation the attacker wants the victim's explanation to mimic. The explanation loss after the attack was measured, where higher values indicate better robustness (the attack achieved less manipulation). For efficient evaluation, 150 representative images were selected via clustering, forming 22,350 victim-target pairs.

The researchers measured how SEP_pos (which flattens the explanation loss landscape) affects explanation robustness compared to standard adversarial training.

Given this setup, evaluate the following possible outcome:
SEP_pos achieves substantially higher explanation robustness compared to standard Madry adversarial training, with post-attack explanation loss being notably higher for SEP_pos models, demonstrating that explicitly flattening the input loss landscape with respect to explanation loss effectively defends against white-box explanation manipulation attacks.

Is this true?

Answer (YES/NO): NO